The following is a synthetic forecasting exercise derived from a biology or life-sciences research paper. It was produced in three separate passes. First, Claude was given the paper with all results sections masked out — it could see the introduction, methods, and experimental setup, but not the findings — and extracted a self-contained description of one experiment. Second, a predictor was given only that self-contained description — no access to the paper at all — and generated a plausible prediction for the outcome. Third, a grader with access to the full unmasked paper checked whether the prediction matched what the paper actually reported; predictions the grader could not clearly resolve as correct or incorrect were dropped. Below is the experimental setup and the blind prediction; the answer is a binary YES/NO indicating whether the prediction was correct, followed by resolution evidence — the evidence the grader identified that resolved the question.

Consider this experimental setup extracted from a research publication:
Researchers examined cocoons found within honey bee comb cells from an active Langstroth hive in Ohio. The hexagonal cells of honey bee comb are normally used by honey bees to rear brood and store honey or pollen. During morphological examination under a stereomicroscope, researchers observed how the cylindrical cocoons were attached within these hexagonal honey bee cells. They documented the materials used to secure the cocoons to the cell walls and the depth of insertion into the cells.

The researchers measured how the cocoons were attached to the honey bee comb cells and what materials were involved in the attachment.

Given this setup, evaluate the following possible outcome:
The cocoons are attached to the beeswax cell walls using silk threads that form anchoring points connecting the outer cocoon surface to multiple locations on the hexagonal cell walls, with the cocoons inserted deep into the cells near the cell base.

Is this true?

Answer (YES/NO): NO